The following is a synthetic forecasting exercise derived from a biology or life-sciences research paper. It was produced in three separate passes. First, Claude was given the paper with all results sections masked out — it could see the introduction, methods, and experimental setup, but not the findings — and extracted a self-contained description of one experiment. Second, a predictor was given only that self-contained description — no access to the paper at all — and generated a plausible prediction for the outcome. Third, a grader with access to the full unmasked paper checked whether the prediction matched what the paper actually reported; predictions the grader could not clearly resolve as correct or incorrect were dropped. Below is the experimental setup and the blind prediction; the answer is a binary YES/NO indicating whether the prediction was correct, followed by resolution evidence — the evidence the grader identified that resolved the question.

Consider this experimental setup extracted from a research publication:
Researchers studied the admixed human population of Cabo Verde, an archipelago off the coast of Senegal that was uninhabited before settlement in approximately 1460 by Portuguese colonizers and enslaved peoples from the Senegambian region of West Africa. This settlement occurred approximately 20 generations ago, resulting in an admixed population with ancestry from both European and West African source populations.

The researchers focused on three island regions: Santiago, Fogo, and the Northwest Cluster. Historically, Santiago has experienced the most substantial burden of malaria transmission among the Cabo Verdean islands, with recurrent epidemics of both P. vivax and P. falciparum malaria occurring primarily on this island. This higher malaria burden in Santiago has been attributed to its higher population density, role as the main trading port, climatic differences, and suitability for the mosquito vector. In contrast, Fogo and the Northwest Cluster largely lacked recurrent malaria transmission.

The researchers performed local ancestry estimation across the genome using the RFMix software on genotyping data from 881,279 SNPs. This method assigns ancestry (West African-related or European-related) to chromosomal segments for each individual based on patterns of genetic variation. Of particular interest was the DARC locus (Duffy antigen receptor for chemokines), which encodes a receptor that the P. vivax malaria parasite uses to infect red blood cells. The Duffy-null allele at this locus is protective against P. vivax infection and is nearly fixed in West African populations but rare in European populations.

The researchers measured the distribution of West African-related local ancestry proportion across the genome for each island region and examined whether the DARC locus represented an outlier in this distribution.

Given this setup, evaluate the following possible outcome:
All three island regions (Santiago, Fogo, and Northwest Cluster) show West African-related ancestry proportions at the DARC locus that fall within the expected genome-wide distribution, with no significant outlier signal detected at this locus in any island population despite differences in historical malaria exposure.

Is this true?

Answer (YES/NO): NO